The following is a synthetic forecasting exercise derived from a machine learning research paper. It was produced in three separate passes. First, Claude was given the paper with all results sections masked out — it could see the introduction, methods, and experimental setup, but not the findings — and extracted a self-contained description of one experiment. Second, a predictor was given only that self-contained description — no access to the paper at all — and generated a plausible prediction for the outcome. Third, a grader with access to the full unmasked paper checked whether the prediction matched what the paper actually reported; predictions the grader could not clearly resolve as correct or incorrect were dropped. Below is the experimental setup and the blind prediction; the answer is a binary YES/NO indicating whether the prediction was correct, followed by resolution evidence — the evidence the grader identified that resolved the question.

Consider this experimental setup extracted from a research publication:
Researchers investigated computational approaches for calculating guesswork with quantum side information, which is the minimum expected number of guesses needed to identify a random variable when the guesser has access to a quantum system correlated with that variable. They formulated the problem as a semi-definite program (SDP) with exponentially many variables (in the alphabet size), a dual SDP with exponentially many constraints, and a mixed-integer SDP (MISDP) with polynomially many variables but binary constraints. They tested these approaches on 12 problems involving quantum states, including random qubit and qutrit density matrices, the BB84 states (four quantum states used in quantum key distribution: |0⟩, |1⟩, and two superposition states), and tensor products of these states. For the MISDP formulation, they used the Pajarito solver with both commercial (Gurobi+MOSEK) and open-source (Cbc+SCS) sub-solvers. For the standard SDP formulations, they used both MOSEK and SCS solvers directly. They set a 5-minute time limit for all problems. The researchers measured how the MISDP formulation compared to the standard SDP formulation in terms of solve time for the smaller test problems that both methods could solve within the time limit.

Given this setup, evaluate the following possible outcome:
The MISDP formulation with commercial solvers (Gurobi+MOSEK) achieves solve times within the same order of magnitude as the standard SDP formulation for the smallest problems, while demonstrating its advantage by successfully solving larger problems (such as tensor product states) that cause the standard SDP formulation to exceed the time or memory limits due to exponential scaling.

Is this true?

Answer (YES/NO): NO